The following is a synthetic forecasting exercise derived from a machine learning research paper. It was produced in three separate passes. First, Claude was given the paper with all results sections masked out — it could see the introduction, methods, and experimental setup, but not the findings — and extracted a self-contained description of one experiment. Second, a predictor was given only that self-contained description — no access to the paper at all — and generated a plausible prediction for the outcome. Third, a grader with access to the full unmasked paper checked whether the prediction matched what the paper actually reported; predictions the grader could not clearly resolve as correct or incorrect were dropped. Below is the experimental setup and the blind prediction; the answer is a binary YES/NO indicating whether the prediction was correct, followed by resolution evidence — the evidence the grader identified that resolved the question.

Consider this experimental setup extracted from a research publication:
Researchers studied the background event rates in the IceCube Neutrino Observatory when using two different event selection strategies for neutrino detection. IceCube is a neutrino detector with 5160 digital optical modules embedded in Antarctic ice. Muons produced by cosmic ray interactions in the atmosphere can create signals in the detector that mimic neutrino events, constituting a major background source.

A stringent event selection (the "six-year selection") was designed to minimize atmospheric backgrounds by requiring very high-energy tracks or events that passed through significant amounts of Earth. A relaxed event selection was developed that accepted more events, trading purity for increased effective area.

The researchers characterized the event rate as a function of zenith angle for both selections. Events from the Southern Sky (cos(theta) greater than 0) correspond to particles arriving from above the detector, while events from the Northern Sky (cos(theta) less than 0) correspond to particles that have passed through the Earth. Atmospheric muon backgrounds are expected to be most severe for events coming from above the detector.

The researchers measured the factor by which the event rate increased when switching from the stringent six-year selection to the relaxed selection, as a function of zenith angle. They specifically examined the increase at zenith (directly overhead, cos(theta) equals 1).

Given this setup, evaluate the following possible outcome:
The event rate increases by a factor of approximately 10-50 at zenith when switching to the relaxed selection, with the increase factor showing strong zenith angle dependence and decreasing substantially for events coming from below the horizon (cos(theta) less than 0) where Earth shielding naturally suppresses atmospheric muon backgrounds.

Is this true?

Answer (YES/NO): NO